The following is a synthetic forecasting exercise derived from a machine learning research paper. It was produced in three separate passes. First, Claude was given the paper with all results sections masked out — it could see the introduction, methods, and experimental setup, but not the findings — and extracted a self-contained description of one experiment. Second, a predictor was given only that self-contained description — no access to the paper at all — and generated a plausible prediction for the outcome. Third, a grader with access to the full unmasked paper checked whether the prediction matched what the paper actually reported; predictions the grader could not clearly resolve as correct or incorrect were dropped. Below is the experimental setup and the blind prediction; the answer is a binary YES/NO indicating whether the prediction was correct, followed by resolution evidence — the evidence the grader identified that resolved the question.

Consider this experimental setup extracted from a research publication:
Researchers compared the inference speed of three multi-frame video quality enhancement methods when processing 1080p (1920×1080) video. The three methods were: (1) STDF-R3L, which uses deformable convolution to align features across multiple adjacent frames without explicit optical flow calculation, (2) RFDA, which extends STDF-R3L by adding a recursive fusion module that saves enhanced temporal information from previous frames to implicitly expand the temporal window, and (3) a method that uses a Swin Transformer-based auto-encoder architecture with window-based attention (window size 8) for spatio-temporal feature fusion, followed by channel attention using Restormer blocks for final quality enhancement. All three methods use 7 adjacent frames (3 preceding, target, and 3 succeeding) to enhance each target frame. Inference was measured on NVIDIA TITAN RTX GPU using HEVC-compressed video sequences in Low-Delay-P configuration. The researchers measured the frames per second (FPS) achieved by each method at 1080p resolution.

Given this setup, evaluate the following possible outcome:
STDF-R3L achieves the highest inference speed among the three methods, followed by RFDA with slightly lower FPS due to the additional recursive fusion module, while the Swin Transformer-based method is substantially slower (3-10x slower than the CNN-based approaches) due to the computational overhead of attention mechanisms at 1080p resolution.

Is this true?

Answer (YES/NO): NO